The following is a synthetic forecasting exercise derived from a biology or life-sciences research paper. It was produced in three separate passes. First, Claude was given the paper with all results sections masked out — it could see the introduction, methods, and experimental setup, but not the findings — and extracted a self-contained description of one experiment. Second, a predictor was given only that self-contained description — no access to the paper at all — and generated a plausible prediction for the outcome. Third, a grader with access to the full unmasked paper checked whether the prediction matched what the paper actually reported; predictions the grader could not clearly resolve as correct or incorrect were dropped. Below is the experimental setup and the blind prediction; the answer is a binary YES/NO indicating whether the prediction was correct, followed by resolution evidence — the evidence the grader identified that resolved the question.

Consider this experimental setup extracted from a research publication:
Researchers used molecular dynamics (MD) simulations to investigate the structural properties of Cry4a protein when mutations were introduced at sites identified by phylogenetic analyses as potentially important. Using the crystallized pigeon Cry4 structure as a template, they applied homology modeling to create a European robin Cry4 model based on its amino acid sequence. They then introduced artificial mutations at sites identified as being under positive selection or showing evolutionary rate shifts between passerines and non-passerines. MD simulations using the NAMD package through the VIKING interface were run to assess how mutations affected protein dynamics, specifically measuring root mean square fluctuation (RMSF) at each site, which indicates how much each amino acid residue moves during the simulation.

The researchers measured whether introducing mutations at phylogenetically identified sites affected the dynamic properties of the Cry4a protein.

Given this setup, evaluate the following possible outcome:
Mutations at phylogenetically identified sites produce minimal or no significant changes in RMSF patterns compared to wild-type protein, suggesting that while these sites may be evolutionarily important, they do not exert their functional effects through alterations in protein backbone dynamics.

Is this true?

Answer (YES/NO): NO